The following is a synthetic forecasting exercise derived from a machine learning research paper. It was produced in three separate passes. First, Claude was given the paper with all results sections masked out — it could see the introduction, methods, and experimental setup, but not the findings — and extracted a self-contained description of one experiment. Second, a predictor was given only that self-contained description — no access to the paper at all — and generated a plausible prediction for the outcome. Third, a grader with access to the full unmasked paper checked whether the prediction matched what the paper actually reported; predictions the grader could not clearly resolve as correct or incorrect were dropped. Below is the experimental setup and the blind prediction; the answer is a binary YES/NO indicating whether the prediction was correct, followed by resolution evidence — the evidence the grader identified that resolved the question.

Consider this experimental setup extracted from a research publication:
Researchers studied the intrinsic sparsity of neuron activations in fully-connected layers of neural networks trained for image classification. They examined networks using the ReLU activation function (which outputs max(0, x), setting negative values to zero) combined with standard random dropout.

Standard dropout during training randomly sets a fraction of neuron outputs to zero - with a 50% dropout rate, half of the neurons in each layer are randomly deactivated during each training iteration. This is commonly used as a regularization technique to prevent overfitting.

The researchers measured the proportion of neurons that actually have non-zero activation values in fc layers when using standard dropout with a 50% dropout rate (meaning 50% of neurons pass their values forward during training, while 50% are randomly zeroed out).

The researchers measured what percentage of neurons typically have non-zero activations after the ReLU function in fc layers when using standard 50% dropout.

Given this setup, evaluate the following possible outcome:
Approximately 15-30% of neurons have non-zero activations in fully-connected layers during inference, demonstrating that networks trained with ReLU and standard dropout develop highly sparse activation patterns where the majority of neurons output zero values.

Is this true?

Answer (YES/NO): YES